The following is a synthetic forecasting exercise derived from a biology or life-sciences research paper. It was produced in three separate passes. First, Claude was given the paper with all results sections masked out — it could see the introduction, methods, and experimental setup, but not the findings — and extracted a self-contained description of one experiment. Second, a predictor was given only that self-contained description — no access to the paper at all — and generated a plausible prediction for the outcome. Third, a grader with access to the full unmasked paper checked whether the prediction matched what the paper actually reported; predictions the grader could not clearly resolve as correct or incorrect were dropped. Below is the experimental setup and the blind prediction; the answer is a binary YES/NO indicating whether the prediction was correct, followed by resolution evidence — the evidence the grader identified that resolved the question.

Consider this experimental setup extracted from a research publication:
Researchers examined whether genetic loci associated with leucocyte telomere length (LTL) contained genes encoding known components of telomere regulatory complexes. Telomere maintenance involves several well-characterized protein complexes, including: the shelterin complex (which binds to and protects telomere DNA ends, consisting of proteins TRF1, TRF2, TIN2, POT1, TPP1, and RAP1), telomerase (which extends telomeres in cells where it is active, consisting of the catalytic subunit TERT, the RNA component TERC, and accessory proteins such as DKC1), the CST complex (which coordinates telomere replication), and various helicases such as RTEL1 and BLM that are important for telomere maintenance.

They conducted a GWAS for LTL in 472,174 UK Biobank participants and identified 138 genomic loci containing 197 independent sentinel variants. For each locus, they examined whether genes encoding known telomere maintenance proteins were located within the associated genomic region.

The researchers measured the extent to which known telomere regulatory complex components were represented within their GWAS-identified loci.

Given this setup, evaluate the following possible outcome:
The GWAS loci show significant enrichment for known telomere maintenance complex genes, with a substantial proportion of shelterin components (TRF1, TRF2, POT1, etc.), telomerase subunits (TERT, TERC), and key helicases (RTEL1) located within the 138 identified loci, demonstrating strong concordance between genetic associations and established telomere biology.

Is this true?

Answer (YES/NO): YES